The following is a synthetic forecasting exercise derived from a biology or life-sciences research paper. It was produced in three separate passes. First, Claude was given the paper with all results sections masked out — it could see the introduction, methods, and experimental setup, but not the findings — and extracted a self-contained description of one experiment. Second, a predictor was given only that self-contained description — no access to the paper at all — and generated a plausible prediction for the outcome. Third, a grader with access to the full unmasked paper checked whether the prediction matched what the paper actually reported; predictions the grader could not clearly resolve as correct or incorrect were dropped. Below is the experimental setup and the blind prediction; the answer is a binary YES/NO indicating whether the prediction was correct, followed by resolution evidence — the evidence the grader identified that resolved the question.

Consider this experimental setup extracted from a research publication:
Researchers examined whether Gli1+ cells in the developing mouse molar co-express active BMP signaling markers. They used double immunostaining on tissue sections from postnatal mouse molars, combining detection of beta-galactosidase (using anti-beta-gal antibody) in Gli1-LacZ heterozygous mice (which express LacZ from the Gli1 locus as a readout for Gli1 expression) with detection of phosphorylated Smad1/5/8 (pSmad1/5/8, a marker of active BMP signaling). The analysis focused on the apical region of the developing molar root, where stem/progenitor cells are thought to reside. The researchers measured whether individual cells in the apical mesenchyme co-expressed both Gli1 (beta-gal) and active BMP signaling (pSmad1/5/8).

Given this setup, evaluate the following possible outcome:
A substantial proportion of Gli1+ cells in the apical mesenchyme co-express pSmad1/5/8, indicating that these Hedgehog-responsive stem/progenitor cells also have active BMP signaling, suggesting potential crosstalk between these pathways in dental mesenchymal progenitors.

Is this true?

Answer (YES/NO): NO